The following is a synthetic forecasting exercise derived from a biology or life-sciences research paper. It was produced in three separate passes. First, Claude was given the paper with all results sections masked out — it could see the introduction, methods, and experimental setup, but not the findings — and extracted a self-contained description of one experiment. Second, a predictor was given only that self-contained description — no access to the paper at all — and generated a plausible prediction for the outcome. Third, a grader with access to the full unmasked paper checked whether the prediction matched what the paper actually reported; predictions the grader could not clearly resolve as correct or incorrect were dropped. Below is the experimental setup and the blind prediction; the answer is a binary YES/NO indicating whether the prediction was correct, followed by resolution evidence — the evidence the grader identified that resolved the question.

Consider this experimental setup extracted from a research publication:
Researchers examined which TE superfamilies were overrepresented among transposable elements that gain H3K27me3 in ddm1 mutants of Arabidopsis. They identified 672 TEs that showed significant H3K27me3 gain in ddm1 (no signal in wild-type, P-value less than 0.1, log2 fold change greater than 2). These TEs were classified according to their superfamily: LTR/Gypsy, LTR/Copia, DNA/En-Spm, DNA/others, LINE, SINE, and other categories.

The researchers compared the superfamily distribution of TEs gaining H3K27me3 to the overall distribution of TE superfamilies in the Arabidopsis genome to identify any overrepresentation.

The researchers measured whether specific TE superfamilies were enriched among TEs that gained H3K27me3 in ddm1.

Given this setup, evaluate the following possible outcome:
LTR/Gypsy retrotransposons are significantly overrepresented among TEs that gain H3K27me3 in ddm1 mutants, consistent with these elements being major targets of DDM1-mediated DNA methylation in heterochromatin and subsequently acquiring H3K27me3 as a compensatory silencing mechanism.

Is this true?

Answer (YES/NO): YES